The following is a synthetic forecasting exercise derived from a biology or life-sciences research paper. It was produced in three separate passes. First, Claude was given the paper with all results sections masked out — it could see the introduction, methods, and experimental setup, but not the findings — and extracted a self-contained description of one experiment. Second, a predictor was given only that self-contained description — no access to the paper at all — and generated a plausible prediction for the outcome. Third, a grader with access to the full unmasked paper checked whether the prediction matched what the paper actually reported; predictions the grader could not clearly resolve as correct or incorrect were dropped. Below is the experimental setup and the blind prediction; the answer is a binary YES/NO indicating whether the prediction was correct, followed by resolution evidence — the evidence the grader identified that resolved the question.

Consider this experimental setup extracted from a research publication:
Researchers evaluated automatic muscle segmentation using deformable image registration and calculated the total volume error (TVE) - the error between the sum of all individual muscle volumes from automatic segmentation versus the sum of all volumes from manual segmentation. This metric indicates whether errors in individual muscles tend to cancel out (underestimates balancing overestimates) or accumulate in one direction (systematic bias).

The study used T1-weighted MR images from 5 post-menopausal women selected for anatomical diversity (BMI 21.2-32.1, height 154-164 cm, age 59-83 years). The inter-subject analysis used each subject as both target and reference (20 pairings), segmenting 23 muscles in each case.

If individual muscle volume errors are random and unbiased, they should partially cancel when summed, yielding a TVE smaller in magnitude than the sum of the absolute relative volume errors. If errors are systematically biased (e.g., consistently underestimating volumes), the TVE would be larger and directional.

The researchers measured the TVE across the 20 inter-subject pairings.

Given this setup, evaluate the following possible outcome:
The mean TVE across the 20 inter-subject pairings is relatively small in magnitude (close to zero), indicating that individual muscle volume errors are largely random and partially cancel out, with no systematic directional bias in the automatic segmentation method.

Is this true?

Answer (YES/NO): NO